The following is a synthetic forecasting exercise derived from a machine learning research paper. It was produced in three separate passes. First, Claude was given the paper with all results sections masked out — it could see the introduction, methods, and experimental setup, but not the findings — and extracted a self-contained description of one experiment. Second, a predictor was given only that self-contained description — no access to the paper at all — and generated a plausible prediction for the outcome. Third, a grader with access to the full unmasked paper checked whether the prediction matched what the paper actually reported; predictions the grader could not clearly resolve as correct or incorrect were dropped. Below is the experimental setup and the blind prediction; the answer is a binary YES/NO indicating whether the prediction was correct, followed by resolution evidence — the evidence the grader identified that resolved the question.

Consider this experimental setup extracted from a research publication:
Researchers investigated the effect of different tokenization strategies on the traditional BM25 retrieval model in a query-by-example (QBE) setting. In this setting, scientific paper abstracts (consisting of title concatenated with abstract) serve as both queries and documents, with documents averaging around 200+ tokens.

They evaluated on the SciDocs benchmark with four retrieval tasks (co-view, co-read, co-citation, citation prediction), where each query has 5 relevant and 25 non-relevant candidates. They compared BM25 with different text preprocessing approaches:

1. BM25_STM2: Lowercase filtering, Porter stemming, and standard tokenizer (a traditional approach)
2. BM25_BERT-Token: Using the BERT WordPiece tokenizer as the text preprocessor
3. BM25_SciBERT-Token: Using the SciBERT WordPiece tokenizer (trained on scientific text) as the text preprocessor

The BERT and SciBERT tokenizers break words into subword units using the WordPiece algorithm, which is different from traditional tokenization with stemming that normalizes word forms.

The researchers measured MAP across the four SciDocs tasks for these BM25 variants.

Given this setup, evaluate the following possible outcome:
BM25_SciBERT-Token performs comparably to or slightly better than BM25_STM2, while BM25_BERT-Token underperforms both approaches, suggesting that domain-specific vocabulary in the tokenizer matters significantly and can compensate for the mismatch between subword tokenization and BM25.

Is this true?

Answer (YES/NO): NO